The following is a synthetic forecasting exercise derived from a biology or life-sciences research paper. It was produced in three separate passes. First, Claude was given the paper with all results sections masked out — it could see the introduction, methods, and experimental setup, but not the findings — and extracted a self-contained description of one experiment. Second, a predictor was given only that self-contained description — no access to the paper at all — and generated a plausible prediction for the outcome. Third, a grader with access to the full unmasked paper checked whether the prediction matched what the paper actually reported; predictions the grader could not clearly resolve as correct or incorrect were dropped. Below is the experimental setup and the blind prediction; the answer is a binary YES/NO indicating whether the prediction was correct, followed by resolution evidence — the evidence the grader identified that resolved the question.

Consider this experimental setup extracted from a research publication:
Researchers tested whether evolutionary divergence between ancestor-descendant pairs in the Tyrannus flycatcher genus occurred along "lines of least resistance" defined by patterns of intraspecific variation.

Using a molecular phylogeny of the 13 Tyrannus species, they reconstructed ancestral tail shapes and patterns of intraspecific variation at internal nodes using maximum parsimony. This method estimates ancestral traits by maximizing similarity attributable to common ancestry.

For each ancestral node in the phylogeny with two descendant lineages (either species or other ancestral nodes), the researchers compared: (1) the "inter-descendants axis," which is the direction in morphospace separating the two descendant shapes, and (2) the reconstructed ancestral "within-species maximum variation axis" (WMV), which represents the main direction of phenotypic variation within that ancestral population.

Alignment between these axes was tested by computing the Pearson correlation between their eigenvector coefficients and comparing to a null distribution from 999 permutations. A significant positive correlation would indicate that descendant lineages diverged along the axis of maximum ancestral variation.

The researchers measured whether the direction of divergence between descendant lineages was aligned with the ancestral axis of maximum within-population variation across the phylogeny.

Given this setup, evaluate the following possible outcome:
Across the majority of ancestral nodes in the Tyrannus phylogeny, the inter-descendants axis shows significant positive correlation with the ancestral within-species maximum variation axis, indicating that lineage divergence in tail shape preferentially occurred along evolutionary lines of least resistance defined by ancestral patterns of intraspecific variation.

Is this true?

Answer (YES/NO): YES